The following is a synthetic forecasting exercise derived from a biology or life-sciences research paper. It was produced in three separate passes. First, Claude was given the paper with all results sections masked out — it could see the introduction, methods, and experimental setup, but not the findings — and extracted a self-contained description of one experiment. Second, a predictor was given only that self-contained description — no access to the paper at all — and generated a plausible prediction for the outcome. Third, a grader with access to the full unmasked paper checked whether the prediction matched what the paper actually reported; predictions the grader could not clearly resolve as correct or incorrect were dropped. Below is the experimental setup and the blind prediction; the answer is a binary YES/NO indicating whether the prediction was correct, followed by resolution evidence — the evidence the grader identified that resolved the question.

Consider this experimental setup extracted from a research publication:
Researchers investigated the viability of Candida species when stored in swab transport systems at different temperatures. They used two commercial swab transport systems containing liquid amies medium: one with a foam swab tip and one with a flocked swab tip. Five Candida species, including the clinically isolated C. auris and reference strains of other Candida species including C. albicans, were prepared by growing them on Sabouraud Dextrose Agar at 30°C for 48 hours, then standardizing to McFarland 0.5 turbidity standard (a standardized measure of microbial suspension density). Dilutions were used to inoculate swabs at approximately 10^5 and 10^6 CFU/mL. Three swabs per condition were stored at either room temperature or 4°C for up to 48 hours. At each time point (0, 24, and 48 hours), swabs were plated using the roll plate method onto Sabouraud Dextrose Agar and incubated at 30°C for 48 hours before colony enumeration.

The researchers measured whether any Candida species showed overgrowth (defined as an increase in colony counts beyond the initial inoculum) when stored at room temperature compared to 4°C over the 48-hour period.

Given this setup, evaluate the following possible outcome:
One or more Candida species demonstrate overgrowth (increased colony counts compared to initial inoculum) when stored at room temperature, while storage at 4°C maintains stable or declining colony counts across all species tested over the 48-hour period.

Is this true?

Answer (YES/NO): YES